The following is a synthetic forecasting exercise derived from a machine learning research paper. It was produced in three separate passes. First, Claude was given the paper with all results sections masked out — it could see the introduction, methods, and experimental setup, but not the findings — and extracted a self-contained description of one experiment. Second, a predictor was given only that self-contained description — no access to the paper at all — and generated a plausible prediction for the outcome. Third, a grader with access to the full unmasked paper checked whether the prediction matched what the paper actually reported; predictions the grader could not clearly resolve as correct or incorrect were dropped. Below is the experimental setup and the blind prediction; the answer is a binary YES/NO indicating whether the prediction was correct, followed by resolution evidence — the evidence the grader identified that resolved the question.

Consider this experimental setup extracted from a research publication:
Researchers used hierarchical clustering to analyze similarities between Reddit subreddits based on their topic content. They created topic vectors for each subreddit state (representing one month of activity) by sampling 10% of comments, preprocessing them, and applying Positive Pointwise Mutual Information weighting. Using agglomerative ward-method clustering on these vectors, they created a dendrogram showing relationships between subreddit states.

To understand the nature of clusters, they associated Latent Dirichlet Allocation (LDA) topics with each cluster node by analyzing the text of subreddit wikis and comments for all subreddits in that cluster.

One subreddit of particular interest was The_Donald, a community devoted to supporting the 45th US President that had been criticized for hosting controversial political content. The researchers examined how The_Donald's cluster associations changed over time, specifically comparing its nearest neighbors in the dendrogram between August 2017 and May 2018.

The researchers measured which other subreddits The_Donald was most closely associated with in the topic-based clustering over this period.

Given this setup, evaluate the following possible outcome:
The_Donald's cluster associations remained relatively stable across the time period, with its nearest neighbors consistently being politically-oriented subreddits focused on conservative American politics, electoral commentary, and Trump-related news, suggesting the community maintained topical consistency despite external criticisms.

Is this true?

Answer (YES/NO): NO